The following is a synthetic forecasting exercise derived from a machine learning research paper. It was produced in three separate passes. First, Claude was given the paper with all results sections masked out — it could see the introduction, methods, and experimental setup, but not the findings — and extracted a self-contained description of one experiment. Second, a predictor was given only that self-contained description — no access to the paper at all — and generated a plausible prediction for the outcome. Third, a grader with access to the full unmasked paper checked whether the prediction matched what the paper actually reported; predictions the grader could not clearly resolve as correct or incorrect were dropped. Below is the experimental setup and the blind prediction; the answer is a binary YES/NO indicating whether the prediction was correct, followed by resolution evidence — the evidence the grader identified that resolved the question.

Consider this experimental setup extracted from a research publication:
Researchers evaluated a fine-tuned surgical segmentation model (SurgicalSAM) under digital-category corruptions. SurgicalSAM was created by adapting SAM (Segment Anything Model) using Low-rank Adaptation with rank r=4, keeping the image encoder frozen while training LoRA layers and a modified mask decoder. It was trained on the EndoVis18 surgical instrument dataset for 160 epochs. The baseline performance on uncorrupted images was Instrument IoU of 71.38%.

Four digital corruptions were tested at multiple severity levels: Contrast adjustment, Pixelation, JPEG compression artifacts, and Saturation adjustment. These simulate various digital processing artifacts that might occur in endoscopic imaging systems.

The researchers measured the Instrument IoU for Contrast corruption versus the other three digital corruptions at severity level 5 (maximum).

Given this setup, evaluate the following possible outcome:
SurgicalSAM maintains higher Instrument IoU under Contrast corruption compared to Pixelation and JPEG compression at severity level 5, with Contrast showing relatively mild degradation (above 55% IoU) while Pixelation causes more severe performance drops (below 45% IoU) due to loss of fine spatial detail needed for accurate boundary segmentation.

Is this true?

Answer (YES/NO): NO